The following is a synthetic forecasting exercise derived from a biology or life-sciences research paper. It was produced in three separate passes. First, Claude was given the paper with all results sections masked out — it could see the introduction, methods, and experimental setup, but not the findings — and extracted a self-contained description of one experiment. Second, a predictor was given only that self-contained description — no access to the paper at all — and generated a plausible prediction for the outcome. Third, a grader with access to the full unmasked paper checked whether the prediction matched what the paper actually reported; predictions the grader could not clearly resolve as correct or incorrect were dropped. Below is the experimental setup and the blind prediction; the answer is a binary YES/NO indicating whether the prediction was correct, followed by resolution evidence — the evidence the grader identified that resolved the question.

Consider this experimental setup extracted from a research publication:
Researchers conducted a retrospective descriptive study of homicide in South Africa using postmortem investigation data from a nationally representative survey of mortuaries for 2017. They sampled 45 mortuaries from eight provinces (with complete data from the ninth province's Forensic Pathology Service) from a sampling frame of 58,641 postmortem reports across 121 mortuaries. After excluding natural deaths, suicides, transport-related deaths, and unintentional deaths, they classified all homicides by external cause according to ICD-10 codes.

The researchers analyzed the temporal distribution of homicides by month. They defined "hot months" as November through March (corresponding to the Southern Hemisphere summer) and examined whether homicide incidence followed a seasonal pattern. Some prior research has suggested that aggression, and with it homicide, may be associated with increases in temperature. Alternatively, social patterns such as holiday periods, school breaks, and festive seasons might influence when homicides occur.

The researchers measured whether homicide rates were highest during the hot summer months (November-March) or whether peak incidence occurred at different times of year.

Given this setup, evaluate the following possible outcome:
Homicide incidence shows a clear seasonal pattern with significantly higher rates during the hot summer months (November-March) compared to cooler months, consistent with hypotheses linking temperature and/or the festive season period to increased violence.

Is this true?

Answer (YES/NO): NO